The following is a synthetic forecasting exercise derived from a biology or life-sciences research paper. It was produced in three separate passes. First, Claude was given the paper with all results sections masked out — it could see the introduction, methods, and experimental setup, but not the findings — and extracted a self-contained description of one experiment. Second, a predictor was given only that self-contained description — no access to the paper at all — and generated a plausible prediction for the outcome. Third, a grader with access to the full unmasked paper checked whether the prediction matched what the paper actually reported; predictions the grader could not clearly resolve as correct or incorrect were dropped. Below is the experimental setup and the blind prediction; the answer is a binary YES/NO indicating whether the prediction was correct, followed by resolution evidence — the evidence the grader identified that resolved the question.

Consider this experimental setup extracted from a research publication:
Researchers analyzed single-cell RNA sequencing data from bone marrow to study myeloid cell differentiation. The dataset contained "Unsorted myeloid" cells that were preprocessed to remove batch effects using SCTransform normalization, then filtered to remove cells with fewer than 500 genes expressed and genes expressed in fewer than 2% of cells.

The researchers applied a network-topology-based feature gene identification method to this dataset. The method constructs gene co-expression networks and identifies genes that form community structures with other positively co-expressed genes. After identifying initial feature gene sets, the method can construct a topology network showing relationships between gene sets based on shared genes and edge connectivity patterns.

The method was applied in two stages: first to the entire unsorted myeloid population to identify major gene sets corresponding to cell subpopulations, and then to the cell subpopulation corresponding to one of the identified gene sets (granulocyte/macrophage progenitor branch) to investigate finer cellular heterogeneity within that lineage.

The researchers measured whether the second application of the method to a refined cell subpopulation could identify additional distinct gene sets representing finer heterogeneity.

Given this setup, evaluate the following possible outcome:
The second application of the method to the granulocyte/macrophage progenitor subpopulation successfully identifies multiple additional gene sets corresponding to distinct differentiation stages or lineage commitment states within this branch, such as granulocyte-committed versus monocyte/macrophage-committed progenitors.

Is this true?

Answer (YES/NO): YES